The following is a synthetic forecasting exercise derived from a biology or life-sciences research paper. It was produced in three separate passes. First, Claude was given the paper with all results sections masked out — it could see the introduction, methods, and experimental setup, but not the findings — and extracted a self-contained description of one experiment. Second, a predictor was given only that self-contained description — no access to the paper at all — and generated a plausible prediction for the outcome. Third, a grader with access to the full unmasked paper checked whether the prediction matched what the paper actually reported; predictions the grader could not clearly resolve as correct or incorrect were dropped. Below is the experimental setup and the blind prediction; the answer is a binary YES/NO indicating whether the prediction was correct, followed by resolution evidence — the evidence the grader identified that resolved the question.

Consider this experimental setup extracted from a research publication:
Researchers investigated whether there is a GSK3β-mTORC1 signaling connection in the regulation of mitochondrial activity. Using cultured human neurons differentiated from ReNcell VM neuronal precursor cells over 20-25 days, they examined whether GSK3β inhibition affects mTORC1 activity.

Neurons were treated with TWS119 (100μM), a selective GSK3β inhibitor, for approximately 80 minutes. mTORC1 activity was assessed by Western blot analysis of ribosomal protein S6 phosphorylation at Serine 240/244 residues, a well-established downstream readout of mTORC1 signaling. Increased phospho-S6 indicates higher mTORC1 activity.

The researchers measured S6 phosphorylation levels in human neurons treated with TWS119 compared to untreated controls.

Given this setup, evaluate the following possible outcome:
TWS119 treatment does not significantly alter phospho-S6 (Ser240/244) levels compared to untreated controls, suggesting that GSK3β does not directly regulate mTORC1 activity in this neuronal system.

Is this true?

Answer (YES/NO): NO